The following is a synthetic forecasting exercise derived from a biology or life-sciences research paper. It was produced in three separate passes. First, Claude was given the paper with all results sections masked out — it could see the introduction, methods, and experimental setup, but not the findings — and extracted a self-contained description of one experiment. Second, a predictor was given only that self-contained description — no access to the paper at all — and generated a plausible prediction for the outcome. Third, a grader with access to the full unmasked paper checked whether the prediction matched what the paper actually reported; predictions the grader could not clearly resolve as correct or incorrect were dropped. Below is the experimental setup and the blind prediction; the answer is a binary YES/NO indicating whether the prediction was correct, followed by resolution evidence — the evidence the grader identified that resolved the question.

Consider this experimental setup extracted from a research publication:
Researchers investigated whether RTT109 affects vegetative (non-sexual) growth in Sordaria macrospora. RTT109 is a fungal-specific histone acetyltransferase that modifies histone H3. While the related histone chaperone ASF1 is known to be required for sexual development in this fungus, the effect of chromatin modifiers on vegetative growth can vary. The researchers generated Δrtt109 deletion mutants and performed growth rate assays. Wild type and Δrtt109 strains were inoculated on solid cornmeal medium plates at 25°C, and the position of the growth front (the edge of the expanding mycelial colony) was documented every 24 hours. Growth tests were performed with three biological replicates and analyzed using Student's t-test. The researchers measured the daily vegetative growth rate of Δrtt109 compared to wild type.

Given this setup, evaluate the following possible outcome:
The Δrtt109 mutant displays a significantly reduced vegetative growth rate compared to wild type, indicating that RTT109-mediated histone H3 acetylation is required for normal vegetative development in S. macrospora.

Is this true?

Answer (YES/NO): YES